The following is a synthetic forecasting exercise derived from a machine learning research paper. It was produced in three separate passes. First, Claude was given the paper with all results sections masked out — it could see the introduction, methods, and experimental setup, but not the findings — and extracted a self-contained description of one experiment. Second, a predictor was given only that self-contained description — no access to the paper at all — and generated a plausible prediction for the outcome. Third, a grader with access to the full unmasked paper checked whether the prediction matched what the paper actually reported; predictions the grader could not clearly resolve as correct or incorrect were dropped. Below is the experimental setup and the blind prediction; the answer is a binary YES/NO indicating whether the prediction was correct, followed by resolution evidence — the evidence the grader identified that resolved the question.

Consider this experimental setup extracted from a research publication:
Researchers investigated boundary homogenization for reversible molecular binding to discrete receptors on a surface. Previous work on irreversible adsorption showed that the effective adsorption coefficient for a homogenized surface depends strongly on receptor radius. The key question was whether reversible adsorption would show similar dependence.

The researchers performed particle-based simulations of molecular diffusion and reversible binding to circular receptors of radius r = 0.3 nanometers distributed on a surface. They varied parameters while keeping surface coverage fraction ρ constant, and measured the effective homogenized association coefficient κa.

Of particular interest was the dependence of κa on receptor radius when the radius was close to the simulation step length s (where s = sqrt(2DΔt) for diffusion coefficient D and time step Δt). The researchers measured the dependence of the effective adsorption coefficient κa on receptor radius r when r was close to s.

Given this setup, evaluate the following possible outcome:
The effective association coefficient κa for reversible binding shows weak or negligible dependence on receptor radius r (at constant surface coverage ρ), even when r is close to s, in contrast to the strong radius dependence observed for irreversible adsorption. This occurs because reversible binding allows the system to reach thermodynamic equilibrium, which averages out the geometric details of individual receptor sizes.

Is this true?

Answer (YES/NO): YES